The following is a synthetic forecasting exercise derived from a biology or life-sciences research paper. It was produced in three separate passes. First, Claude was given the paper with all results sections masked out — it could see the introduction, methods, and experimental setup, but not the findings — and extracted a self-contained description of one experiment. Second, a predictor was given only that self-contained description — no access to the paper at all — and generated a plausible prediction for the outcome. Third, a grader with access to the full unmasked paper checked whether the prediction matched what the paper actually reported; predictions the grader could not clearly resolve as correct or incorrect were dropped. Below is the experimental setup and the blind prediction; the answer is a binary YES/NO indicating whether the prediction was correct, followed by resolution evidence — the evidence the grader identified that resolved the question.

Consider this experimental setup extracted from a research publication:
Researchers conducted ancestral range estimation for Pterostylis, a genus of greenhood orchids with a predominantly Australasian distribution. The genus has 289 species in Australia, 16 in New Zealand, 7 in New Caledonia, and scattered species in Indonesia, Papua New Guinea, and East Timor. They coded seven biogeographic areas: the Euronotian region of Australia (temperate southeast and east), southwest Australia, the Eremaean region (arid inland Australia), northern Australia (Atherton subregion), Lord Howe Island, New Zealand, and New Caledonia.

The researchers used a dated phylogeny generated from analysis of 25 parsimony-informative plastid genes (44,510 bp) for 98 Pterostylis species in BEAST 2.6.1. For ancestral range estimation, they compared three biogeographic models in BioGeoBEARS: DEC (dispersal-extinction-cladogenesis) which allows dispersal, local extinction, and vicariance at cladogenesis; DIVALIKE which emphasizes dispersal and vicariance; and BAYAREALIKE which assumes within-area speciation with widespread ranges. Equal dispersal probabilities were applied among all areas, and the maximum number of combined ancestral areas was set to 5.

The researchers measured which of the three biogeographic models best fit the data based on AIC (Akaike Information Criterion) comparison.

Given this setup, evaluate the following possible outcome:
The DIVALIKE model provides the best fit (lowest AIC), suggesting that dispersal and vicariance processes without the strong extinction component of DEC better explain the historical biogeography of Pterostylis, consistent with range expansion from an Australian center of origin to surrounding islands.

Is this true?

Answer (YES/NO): NO